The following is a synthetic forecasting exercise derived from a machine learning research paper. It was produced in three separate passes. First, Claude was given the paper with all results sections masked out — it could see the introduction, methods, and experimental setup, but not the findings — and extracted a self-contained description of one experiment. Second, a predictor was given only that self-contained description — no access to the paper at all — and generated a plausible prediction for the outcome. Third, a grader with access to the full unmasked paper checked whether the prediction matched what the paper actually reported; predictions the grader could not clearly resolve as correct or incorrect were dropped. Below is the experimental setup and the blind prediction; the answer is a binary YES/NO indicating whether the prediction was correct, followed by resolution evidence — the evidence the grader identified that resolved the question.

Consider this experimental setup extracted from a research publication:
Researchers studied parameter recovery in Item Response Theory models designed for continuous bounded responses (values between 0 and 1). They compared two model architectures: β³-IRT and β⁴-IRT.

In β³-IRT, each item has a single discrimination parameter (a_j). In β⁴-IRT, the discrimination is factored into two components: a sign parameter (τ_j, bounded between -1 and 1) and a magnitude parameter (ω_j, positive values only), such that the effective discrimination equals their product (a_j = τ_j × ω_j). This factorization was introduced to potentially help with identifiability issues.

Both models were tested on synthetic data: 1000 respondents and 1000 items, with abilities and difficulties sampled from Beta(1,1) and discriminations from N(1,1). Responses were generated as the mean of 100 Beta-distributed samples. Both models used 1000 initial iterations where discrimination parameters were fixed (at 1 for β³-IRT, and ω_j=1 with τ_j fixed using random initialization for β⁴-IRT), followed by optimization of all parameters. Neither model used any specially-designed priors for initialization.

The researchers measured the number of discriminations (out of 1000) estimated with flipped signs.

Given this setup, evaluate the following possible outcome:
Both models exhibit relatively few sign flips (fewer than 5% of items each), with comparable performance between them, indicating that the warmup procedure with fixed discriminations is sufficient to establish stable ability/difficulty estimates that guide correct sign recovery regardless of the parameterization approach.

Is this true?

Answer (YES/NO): NO